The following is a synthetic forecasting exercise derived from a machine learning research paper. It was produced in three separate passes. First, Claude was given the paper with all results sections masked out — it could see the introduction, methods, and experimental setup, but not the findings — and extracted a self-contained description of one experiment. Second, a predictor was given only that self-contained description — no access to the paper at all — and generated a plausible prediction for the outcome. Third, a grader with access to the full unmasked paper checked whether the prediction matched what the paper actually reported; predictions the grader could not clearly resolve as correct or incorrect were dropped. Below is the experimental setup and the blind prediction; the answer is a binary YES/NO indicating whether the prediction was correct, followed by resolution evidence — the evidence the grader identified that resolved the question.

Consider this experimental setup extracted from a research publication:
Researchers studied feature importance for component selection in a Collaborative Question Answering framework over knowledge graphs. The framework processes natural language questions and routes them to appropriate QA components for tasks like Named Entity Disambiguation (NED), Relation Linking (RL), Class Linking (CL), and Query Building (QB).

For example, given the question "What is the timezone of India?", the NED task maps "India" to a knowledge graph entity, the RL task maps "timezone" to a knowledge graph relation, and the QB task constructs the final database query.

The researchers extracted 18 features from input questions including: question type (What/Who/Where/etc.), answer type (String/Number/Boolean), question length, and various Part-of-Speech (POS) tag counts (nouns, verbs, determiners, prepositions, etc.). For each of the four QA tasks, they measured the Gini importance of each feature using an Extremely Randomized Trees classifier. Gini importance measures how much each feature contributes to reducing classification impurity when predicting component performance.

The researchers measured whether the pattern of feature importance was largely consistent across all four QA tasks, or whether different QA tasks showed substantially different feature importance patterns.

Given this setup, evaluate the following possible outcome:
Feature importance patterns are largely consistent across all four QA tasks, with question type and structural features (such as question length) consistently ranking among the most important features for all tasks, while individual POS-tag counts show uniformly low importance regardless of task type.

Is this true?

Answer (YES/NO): NO